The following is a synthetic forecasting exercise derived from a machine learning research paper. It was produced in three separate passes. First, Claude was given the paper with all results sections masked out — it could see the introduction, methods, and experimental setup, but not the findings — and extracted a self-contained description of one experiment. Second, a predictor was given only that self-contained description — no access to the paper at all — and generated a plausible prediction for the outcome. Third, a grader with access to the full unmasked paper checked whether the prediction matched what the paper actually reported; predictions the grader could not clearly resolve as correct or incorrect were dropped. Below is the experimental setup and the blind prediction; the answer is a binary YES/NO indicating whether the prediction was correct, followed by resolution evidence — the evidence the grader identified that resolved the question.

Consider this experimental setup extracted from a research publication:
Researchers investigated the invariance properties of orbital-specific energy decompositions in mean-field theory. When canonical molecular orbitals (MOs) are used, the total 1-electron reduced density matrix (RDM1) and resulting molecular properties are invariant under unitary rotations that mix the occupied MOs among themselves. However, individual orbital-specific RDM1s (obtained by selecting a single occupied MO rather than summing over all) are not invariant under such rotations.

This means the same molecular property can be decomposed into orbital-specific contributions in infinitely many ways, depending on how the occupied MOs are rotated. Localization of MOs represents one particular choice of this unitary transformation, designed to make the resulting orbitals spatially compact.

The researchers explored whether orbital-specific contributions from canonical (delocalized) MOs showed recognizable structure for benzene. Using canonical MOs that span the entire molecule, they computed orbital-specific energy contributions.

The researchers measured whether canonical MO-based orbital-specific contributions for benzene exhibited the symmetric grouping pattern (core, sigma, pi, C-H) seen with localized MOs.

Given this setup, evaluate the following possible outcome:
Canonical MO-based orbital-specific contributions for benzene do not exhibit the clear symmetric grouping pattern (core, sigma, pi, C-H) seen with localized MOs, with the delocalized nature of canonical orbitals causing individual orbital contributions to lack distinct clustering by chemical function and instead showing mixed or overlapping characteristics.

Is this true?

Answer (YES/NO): YES